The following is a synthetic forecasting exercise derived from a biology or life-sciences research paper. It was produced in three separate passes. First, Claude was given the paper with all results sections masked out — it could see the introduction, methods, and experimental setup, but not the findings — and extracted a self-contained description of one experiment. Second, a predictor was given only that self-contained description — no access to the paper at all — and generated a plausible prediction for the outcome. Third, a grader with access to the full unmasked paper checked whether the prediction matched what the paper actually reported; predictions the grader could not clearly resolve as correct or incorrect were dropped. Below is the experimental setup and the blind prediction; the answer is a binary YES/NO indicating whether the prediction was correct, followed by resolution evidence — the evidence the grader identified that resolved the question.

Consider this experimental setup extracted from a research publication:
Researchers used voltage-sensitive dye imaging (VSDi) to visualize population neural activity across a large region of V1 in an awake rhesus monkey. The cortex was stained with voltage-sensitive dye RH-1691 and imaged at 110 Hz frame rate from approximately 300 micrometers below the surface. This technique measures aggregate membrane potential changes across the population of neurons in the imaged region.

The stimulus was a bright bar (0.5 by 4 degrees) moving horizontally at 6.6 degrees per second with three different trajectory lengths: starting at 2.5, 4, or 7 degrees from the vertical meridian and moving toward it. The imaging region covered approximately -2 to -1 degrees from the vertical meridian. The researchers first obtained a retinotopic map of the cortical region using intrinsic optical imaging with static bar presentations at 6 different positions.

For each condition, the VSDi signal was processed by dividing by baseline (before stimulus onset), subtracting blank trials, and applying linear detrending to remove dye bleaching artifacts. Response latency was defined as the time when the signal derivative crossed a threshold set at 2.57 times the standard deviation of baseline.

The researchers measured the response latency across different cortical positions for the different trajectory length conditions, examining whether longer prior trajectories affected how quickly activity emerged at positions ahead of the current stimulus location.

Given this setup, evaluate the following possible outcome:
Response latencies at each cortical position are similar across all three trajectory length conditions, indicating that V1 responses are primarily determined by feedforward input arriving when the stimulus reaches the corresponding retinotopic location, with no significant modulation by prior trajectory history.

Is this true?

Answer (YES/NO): NO